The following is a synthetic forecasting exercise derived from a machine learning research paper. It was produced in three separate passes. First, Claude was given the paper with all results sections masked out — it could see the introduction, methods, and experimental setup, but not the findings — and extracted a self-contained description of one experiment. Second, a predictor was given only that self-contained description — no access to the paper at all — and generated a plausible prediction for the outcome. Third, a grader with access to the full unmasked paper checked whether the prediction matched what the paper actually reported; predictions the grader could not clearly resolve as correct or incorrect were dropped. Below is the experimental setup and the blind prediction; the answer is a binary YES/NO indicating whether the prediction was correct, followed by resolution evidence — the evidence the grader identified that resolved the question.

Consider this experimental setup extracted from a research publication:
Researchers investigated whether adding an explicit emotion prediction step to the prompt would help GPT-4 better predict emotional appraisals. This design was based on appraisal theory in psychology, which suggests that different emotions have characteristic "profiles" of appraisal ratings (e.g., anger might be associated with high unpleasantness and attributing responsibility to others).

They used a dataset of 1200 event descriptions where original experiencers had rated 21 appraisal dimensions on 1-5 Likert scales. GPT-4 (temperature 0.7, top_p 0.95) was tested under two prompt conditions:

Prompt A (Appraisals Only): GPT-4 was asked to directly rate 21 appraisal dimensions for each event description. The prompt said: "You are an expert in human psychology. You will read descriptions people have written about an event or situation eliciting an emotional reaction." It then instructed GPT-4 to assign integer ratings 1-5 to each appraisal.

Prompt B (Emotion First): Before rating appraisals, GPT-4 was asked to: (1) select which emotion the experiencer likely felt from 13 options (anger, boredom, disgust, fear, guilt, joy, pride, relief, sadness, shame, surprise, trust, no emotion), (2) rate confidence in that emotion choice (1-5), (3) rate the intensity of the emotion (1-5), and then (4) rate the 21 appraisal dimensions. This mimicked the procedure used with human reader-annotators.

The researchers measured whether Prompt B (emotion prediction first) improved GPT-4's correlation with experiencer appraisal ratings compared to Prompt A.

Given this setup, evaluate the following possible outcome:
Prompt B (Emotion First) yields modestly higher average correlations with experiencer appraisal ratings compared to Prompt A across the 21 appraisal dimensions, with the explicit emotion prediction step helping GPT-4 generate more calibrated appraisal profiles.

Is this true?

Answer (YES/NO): NO